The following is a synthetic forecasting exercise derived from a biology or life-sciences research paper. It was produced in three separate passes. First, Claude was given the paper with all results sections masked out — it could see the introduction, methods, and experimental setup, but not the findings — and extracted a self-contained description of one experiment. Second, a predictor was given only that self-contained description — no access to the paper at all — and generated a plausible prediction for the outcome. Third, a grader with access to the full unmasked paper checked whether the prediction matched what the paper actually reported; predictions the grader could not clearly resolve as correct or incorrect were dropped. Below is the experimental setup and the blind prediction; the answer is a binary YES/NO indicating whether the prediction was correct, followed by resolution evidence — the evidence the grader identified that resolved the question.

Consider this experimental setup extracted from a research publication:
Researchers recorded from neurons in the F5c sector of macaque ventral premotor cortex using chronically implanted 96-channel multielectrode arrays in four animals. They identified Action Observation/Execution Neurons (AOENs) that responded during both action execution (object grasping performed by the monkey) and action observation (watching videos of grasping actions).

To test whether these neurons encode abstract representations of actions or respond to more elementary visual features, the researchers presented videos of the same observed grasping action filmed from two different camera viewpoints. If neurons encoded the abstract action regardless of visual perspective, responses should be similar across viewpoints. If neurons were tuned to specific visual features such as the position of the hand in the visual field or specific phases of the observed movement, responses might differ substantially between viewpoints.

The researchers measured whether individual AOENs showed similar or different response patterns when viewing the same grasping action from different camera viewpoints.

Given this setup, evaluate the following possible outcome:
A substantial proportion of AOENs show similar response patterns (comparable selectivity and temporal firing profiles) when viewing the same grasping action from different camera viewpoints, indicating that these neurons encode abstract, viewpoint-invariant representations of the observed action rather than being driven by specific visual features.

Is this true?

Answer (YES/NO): NO